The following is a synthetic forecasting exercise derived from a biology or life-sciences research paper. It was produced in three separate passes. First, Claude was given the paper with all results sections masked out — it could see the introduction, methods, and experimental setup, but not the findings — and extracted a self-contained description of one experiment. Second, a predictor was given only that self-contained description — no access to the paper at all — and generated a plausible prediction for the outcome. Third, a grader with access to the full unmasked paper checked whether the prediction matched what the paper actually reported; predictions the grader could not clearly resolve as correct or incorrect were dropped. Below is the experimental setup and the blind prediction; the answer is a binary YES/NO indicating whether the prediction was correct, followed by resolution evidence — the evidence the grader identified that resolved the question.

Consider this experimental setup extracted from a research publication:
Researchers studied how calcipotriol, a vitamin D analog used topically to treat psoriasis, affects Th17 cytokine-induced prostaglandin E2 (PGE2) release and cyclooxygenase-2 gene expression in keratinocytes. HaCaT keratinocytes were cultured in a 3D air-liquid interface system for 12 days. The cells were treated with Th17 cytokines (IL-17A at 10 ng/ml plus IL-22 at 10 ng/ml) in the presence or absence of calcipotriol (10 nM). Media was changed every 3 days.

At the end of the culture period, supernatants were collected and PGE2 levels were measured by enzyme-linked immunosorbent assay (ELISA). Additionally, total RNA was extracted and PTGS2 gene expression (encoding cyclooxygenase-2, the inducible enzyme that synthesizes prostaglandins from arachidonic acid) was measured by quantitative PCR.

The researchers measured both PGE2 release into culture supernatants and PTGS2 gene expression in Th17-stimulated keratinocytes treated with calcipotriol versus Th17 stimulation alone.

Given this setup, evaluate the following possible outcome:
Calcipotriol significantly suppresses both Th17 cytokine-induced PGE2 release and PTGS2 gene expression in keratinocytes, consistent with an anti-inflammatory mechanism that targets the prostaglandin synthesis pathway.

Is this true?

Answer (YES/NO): NO